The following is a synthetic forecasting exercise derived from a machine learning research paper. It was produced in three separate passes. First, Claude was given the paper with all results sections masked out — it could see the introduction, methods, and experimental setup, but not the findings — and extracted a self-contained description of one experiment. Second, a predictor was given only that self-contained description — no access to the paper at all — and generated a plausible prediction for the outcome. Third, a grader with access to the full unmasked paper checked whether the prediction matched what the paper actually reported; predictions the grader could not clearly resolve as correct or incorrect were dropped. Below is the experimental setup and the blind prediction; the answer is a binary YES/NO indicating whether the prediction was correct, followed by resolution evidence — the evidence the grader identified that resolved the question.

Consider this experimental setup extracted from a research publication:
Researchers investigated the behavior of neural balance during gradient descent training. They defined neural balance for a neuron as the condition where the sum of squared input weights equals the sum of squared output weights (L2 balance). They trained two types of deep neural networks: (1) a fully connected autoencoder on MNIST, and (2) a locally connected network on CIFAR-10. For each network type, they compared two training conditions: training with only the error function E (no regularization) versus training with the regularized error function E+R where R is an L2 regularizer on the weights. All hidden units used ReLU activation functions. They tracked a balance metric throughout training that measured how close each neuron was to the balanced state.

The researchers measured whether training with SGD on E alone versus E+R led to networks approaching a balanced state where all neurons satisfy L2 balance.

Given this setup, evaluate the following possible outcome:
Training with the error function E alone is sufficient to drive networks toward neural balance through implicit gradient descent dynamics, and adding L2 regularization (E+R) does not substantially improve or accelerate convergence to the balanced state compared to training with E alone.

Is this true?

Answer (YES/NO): NO